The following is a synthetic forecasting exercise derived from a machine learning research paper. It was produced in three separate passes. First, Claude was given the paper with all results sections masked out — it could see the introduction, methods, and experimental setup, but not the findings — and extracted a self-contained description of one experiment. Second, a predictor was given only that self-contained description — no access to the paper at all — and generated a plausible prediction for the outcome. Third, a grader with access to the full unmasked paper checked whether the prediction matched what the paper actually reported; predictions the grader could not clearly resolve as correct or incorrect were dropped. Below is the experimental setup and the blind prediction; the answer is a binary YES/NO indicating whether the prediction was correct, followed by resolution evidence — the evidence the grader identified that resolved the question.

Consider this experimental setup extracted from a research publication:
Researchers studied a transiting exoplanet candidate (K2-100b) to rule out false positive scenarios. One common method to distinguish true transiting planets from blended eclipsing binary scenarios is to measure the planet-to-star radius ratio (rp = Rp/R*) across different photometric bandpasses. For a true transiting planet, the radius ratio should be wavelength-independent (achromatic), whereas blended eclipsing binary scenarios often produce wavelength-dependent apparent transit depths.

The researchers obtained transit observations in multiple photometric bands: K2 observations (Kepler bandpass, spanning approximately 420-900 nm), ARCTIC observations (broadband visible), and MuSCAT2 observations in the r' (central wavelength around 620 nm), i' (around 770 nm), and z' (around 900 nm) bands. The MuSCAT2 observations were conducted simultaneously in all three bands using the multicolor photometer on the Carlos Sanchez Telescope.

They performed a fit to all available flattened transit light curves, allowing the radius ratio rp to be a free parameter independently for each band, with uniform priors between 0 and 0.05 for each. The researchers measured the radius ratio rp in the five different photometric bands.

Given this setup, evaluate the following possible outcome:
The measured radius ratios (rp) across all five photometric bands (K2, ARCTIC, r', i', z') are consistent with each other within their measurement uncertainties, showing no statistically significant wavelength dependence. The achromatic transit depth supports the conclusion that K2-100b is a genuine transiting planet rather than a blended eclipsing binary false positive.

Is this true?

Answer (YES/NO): YES